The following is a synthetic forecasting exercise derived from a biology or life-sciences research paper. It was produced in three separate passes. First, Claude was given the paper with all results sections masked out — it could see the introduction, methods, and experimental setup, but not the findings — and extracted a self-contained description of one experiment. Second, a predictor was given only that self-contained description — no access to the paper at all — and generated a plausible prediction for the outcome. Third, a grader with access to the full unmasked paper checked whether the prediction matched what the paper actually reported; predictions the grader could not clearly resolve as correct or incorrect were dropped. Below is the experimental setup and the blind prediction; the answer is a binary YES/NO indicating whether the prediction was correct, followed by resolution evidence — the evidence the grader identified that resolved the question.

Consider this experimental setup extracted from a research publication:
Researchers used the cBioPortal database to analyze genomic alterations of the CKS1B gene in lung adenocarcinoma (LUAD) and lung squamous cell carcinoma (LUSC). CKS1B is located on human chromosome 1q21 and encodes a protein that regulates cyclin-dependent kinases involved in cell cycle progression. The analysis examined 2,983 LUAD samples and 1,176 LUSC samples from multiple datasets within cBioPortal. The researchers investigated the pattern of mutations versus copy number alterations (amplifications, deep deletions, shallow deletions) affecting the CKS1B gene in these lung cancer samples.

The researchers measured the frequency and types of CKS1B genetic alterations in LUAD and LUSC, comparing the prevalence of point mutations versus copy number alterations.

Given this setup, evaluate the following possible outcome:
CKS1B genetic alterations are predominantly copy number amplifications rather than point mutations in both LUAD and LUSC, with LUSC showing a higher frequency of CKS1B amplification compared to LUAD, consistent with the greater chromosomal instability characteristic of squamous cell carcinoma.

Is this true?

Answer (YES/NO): NO